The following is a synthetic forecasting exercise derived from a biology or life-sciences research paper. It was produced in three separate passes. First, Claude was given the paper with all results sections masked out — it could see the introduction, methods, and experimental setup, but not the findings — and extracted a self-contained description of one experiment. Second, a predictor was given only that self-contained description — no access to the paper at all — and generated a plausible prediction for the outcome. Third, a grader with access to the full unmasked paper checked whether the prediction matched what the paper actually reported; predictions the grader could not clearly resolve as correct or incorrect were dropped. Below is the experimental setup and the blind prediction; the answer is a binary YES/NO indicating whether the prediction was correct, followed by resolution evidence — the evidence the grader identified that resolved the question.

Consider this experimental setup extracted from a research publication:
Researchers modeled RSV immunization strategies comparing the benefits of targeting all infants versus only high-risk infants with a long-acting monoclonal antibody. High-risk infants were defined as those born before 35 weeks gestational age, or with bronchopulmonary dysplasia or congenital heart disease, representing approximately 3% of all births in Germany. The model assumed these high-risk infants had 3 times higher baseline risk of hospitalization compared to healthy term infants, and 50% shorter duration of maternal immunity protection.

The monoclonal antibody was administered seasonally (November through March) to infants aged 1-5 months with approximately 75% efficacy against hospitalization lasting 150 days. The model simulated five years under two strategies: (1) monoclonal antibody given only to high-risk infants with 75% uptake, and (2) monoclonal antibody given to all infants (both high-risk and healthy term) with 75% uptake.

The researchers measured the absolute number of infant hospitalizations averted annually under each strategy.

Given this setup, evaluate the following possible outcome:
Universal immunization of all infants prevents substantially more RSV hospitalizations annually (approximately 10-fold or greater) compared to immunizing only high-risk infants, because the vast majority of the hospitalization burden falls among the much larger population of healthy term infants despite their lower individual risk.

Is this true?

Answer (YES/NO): YES